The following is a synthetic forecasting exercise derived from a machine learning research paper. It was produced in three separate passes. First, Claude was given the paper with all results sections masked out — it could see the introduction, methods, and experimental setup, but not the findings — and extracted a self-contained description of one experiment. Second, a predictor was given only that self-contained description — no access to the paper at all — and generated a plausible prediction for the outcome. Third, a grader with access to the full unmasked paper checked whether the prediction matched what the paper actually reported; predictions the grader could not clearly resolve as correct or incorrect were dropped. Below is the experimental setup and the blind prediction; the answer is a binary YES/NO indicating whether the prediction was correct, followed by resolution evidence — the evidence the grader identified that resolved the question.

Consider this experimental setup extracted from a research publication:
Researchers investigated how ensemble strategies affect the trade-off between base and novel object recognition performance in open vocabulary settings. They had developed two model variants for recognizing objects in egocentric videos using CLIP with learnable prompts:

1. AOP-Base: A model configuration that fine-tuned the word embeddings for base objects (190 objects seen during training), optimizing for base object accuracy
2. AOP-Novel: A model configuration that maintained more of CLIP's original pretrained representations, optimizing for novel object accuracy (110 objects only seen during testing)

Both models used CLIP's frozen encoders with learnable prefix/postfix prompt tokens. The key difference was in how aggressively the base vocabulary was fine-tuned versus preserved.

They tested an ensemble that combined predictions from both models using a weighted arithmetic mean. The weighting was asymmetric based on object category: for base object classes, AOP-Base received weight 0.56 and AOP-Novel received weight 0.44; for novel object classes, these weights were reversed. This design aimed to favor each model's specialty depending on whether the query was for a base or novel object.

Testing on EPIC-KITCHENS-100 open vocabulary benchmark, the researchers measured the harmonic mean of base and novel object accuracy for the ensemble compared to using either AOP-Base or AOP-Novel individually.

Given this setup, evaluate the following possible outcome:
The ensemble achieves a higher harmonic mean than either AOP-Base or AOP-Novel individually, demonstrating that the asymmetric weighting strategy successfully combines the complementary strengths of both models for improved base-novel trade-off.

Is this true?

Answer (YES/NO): YES